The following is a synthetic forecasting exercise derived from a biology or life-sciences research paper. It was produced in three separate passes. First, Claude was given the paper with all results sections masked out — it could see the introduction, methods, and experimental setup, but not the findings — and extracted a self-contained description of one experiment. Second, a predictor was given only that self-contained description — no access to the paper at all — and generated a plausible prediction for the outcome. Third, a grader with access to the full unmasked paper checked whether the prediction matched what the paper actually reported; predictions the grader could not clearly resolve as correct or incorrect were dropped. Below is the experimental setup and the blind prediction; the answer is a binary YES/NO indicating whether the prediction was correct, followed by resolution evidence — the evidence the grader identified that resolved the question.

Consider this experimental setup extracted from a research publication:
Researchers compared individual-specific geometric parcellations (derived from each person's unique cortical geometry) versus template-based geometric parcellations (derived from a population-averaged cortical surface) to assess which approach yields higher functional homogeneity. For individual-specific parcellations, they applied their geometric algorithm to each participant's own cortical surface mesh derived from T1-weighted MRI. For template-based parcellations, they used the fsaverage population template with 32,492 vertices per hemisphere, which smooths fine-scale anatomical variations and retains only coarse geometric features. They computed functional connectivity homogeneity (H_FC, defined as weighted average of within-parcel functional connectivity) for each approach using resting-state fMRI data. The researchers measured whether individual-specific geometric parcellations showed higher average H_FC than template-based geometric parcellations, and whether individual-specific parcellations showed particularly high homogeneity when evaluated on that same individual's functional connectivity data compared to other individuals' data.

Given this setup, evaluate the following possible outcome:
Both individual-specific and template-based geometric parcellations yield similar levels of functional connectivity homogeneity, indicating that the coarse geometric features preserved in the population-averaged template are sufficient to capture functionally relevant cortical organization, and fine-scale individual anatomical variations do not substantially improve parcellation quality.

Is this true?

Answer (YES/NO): NO